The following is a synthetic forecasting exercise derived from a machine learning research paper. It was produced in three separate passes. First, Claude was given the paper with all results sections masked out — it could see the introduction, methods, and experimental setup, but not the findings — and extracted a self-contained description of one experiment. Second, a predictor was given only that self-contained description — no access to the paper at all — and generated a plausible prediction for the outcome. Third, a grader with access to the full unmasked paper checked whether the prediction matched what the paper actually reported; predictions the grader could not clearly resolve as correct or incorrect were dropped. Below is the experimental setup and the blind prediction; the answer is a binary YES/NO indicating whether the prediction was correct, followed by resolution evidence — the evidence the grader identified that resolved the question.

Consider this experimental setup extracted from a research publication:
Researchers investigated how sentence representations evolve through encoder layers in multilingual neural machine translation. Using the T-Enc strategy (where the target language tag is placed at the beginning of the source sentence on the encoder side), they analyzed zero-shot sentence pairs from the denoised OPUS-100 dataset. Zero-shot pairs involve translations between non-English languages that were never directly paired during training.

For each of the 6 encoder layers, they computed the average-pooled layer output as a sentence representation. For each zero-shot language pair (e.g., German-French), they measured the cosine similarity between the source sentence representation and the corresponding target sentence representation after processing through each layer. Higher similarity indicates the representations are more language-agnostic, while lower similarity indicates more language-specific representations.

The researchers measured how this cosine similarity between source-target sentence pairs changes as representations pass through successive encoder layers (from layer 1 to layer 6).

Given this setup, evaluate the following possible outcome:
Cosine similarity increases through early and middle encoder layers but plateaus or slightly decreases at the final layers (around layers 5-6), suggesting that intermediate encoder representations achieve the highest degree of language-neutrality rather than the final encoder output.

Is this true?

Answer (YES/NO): NO